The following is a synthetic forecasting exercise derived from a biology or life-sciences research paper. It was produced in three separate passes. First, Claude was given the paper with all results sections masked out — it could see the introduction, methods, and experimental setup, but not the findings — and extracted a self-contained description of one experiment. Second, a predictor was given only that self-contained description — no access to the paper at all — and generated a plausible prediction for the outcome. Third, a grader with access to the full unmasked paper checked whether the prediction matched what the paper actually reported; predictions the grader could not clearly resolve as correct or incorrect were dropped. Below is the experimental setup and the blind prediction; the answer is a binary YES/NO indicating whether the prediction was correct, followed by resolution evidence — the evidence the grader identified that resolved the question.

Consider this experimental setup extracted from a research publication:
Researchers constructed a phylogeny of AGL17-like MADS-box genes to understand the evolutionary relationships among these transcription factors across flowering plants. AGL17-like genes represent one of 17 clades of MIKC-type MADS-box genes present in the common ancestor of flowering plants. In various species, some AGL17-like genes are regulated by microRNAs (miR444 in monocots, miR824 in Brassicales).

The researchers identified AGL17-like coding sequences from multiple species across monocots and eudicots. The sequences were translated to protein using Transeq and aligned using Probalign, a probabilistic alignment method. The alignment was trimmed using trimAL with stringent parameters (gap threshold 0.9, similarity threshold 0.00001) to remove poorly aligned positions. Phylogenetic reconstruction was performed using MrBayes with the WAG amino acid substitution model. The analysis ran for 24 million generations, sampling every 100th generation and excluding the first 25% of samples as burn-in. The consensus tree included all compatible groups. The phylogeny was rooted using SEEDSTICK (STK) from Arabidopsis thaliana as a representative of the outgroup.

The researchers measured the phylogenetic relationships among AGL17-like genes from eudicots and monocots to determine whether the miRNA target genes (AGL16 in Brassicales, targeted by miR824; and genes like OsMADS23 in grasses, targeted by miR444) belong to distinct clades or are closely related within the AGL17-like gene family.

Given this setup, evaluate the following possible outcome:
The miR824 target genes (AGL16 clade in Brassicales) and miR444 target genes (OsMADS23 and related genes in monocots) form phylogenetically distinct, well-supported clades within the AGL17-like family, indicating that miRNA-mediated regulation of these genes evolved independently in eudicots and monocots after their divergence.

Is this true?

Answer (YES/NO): YES